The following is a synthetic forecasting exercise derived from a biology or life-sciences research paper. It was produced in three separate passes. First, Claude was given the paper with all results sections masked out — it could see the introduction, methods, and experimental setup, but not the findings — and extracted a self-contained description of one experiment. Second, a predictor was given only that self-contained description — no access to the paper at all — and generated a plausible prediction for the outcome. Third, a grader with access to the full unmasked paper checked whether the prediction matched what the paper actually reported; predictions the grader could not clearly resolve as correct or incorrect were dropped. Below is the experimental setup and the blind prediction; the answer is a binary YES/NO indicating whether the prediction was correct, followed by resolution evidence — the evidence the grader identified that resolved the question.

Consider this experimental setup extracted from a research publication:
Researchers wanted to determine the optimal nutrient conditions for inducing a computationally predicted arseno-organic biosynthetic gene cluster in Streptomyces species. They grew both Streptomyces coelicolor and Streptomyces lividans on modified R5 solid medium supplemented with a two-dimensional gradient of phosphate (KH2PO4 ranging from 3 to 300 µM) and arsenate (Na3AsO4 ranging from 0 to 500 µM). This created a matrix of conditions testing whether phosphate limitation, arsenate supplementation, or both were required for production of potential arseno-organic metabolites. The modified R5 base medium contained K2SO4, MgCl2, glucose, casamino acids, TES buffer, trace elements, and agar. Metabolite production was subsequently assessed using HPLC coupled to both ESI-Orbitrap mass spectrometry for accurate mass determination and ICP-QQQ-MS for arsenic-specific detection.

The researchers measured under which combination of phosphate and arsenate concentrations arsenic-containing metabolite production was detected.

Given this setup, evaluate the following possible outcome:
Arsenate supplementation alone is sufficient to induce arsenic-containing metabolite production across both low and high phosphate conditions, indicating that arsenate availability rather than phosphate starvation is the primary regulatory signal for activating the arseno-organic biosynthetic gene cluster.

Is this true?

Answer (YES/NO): NO